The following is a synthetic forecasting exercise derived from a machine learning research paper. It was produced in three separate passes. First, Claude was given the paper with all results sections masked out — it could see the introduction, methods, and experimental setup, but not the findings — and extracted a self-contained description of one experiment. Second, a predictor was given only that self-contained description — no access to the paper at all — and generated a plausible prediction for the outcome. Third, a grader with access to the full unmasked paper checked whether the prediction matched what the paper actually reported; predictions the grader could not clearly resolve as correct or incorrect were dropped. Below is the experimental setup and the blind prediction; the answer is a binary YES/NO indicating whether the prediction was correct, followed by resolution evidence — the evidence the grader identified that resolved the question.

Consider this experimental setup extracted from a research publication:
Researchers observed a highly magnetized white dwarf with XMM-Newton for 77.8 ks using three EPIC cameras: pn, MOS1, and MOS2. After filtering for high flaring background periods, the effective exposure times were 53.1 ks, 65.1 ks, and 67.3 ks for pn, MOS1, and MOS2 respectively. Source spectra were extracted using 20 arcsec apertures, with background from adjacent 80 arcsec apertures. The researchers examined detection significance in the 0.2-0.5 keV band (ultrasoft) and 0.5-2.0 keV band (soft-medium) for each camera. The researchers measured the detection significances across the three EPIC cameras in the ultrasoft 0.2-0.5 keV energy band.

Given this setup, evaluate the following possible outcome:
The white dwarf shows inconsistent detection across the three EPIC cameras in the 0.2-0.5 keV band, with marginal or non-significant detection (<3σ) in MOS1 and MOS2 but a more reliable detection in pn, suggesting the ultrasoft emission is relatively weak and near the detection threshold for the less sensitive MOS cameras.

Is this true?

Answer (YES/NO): NO